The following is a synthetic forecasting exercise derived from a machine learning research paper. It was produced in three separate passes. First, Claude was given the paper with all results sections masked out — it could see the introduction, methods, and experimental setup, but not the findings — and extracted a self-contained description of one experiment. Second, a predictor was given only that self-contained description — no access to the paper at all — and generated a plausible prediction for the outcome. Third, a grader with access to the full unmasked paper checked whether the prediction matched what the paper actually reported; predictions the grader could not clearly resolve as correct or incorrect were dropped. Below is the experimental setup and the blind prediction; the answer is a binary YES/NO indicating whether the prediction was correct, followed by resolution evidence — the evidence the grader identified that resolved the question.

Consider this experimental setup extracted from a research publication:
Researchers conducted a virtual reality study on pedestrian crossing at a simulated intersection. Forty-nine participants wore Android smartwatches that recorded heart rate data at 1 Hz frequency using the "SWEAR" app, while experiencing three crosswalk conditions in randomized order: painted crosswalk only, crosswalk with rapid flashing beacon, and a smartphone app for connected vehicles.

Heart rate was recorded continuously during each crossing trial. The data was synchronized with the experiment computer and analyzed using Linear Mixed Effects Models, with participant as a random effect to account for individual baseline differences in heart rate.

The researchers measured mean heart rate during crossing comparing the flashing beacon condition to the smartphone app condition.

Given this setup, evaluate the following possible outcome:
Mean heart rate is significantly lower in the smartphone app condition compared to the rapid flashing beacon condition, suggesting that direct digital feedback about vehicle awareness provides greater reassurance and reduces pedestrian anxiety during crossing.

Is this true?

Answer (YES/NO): NO